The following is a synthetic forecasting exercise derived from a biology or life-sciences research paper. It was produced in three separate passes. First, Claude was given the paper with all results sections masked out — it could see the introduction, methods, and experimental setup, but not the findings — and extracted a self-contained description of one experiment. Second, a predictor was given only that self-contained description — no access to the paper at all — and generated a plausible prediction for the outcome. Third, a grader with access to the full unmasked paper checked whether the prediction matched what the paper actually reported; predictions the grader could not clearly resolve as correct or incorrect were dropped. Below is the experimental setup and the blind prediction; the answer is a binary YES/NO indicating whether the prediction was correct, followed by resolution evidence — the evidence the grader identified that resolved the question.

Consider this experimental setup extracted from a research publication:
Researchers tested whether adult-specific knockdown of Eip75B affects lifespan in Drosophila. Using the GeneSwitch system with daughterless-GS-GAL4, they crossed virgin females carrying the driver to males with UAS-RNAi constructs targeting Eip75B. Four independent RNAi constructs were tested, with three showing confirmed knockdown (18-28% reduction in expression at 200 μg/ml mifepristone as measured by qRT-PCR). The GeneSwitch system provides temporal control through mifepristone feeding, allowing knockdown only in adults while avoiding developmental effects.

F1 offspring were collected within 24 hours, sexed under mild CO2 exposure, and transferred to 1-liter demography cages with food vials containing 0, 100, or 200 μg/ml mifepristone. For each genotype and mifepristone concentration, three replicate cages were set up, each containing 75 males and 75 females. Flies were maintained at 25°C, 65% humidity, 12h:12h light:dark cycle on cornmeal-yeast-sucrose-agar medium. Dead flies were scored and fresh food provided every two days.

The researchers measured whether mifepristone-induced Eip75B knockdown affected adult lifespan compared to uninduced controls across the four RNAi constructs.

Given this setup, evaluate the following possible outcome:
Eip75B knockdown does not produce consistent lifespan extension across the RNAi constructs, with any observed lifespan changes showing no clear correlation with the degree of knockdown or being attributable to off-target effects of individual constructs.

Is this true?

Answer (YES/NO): NO